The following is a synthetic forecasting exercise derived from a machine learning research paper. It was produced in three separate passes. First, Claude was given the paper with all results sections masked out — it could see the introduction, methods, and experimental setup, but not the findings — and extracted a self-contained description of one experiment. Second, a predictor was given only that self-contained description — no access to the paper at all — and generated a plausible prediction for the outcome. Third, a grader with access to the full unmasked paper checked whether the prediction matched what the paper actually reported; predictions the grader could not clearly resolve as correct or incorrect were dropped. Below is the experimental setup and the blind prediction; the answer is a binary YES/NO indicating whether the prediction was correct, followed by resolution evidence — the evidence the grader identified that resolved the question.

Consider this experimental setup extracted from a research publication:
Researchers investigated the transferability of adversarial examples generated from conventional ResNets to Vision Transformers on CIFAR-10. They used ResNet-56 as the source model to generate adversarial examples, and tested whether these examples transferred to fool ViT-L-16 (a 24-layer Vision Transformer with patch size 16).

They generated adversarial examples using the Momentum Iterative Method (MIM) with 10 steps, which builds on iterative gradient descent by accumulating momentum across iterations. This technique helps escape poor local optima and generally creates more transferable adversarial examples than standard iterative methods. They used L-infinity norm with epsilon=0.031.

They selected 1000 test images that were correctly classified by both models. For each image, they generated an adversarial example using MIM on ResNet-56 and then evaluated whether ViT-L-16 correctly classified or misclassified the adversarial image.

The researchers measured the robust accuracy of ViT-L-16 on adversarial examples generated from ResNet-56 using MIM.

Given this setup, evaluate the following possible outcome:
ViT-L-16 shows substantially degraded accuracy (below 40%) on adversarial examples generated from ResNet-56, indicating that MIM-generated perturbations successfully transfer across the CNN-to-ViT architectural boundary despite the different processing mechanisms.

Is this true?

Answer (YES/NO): NO